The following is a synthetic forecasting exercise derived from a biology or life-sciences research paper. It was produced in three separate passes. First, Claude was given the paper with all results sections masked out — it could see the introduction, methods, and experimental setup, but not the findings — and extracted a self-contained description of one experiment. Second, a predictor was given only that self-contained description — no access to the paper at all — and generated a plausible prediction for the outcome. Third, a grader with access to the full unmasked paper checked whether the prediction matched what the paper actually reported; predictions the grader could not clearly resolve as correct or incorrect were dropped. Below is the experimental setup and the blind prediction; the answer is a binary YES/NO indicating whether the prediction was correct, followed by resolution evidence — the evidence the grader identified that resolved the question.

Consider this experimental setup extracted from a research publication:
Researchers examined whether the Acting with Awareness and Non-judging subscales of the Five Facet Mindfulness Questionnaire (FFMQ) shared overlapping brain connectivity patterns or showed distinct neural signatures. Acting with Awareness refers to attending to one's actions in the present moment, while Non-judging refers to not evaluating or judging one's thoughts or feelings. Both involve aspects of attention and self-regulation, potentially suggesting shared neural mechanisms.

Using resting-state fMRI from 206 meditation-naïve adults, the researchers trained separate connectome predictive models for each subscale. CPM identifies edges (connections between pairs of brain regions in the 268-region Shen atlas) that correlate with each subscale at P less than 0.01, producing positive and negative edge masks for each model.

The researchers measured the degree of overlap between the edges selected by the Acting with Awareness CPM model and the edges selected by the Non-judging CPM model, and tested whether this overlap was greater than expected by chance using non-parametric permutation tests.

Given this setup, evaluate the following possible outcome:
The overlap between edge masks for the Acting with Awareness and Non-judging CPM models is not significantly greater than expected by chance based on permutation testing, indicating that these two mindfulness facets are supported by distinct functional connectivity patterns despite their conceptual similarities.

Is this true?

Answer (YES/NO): NO